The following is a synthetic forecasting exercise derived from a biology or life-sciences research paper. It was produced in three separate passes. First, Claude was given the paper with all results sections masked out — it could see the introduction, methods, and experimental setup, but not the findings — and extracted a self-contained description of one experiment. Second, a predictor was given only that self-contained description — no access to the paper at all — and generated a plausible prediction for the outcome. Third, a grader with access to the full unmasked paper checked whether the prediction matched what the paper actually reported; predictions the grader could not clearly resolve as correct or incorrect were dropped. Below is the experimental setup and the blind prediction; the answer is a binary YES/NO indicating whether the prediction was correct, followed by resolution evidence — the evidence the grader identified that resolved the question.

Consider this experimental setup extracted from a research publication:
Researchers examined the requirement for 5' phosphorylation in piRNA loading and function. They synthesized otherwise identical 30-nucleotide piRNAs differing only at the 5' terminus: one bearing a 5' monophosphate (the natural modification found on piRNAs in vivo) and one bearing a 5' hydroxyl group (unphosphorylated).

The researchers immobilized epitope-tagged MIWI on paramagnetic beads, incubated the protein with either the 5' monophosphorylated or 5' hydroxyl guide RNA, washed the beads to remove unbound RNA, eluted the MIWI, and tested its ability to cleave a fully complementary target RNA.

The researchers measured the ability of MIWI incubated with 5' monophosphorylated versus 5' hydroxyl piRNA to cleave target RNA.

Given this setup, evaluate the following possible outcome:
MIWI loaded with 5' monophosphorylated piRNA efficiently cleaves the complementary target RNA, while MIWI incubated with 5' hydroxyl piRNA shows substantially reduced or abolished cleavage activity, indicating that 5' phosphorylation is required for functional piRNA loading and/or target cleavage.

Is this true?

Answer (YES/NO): YES